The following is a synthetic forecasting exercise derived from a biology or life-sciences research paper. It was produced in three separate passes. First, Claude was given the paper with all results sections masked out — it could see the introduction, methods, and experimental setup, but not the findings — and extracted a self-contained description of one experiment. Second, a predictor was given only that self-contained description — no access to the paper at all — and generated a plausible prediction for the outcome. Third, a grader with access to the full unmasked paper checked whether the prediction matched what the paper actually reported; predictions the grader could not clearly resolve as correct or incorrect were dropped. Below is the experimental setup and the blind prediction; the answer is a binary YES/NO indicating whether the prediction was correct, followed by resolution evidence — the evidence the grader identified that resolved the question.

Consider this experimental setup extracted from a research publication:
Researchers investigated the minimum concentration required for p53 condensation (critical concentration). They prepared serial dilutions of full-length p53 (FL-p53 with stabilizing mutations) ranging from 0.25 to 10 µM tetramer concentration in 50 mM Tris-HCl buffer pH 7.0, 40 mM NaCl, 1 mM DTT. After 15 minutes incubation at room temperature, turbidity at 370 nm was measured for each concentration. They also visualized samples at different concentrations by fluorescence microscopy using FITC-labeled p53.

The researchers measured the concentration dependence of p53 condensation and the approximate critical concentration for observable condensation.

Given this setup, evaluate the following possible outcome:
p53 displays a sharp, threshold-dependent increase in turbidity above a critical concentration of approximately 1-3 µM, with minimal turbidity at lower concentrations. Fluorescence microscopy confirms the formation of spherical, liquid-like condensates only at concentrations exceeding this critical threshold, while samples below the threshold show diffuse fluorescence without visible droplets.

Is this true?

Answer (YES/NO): YES